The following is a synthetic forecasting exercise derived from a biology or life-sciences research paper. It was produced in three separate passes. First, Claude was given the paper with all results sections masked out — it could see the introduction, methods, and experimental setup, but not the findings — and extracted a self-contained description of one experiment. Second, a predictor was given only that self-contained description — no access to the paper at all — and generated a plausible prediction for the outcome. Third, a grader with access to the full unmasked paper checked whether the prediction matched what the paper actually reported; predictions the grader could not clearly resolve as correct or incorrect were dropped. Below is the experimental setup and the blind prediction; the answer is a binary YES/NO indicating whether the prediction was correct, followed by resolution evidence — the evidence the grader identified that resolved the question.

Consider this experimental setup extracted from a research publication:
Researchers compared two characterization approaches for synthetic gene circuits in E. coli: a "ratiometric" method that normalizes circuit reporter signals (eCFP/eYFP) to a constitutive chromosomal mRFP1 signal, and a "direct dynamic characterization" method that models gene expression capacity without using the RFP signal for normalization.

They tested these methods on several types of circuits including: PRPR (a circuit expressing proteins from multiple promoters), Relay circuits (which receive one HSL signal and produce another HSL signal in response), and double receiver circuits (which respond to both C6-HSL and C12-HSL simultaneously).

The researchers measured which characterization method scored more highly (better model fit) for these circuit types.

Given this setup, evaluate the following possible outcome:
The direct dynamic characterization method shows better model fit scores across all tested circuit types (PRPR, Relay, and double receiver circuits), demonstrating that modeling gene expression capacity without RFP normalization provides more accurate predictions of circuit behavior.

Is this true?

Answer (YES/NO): NO